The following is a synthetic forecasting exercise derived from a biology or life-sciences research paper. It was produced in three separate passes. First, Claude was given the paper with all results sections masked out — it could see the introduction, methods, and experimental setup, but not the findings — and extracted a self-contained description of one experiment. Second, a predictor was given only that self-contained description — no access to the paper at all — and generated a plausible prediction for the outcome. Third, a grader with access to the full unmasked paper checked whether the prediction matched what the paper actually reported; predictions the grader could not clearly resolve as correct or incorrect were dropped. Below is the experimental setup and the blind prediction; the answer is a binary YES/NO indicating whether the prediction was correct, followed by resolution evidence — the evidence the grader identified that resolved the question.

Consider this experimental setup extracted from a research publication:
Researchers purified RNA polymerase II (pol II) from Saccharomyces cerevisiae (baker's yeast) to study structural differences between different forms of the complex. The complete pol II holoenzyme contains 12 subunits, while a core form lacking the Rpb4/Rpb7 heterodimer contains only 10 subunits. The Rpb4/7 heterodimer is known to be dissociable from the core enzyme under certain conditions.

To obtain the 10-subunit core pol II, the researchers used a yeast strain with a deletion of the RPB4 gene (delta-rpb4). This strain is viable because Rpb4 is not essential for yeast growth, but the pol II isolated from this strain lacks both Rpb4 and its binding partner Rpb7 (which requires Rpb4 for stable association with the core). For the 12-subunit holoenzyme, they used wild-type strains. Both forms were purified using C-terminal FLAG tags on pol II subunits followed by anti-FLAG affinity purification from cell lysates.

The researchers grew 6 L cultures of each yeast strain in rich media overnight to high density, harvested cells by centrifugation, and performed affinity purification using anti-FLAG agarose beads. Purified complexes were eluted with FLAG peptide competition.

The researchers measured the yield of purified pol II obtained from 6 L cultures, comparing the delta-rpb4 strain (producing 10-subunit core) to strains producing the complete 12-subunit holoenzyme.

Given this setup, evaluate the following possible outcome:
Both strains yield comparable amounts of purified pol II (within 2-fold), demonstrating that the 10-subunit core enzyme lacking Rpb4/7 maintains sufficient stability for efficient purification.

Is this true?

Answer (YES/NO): NO